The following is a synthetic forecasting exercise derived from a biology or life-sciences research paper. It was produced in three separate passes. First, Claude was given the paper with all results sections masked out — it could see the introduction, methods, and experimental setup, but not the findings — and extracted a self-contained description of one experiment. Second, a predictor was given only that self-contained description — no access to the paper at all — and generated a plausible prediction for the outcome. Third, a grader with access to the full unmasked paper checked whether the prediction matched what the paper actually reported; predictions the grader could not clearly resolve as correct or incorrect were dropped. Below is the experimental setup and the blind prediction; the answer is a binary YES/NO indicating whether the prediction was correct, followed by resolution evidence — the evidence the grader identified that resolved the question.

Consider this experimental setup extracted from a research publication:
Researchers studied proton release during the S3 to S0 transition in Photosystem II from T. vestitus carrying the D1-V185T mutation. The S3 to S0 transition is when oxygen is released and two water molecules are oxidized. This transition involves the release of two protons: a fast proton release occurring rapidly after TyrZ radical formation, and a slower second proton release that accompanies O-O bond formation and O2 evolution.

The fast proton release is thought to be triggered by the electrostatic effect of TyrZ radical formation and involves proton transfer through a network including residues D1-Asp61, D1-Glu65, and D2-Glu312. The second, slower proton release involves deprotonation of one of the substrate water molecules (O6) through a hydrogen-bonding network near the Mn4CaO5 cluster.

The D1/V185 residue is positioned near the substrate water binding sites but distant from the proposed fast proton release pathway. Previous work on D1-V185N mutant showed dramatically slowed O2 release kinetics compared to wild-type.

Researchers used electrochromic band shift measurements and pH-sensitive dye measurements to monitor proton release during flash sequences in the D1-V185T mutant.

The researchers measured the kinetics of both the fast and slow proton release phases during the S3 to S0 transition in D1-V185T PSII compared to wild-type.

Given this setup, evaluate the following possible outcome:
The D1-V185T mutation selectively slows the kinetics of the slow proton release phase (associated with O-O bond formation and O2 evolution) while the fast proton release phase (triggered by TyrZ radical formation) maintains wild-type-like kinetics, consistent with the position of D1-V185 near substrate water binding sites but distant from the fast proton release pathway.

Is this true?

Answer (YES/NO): YES